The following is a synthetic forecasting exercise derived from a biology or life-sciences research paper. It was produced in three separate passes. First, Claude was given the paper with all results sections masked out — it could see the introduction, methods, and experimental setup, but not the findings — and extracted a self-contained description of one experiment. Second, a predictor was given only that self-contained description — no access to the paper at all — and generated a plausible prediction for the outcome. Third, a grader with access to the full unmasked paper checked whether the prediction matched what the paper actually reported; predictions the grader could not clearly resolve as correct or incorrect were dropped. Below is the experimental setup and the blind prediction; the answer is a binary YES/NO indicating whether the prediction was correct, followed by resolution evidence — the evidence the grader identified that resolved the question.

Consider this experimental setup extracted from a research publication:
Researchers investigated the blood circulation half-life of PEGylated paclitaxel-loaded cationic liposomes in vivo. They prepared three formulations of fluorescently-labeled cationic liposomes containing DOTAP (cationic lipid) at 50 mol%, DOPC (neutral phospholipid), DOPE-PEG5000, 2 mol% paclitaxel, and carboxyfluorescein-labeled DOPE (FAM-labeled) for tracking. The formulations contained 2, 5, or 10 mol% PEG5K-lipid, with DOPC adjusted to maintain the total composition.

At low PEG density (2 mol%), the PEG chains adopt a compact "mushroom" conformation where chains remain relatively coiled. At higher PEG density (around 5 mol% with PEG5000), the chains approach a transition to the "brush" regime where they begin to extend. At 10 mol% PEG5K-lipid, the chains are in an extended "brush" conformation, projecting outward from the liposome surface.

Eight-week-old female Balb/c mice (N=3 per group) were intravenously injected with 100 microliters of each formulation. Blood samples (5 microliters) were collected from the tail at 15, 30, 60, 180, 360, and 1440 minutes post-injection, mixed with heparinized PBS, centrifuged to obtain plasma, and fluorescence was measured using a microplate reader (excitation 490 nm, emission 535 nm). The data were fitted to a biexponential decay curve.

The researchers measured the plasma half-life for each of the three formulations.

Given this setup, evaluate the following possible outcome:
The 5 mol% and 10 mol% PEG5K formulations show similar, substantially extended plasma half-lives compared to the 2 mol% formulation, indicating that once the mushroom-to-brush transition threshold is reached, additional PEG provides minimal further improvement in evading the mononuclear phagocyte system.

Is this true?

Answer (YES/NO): NO